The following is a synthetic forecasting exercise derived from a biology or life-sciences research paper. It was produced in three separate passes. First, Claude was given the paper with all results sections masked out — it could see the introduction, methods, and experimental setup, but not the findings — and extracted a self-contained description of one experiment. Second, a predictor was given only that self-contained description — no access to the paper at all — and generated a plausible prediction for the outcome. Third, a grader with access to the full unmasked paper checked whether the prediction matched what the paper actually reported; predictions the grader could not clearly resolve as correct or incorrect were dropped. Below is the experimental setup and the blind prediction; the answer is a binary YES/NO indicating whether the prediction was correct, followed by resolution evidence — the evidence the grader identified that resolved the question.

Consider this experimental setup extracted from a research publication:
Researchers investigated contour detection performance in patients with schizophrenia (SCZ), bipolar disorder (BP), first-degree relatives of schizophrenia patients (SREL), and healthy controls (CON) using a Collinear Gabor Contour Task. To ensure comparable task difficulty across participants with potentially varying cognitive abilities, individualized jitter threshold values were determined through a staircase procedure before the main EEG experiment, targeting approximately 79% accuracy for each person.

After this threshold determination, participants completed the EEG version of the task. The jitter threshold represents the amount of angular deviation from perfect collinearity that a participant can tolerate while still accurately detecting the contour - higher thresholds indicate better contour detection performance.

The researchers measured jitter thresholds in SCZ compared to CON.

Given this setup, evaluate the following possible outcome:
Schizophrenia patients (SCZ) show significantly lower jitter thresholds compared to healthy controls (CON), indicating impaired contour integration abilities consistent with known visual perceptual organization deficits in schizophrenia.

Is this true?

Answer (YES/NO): YES